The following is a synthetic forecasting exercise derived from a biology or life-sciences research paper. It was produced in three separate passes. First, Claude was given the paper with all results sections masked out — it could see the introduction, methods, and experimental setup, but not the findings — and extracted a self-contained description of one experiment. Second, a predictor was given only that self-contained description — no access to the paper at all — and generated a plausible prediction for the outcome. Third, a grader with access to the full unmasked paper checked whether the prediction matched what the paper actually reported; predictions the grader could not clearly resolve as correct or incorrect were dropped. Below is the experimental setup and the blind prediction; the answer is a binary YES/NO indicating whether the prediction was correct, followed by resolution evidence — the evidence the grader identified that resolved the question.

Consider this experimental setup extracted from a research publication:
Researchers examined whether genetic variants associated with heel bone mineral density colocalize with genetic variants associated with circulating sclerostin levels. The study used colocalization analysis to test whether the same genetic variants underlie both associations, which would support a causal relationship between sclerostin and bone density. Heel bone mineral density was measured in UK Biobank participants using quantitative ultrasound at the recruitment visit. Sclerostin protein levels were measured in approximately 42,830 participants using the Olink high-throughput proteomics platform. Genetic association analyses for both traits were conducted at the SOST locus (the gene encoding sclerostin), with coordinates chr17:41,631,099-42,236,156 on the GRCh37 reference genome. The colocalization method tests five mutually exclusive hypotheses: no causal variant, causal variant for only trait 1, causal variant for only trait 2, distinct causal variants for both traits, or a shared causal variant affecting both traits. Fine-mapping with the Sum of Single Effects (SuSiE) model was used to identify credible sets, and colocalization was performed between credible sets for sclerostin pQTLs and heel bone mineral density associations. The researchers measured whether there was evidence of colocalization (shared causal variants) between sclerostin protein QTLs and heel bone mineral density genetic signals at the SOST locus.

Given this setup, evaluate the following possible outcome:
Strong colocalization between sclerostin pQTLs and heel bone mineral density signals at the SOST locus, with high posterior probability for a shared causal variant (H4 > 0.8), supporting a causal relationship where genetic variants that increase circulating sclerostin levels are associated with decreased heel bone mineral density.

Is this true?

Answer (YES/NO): YES